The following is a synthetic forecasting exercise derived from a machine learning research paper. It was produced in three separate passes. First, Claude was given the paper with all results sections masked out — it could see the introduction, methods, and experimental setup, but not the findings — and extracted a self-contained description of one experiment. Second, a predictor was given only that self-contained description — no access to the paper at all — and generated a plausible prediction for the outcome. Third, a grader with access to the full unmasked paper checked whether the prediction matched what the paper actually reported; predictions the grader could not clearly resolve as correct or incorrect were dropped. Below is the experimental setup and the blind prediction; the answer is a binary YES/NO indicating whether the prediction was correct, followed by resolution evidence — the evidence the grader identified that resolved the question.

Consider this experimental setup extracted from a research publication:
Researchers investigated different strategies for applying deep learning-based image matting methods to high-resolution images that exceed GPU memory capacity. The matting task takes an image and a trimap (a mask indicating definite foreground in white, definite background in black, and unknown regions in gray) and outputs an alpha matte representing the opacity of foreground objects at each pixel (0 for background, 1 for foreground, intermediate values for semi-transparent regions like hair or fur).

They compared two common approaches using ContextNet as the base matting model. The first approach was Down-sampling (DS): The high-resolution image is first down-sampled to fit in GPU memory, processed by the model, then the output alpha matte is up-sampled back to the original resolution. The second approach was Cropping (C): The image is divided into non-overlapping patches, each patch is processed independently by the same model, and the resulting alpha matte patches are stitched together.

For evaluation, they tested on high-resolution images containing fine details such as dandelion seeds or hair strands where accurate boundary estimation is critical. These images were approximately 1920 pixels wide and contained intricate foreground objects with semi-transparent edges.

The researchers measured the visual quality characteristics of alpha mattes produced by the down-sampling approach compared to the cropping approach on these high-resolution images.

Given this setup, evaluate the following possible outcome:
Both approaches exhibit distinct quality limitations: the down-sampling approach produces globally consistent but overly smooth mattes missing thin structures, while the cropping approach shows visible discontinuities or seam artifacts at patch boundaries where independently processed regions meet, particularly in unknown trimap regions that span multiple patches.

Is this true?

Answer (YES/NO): YES